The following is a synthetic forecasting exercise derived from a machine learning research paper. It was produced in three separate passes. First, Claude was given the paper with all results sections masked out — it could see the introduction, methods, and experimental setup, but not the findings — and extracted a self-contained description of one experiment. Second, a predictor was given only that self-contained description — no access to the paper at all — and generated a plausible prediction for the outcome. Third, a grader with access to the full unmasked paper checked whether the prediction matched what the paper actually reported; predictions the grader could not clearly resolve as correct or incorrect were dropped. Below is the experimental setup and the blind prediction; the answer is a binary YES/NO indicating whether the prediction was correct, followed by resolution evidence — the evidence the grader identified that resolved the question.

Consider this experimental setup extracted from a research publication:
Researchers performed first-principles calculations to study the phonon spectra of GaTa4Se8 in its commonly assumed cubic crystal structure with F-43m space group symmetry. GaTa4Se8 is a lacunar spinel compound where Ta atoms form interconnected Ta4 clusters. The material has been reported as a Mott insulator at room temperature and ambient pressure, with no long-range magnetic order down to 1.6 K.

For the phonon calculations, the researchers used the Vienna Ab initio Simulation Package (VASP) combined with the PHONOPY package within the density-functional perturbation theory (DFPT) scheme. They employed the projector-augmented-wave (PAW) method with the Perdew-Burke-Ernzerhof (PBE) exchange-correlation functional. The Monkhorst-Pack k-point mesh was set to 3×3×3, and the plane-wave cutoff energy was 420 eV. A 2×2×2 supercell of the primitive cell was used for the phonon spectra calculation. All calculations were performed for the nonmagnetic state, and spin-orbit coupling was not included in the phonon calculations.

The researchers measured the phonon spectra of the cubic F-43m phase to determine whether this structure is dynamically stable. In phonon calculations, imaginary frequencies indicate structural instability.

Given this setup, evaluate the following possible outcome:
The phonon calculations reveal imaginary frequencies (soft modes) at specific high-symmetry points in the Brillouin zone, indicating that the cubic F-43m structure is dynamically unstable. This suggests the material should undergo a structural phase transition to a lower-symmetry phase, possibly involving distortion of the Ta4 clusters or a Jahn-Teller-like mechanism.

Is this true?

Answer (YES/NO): NO